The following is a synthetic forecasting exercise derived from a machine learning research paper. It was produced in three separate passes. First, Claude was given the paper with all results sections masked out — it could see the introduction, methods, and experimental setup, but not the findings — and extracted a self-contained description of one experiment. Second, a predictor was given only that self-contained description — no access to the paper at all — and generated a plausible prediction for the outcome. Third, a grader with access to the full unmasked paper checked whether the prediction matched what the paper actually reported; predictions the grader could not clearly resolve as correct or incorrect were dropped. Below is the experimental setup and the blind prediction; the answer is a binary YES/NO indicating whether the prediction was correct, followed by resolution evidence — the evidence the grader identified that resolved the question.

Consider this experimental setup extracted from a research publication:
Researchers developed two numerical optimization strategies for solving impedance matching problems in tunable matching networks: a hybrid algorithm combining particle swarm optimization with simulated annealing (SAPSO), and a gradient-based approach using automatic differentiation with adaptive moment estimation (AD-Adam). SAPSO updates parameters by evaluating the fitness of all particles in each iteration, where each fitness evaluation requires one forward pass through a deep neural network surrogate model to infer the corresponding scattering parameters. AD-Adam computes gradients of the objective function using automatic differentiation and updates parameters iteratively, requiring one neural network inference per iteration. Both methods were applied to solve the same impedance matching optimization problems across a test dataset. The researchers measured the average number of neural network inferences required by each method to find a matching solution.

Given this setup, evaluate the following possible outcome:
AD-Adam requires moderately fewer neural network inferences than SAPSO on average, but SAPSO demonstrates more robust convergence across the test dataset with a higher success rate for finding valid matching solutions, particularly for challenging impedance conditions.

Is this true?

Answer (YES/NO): NO